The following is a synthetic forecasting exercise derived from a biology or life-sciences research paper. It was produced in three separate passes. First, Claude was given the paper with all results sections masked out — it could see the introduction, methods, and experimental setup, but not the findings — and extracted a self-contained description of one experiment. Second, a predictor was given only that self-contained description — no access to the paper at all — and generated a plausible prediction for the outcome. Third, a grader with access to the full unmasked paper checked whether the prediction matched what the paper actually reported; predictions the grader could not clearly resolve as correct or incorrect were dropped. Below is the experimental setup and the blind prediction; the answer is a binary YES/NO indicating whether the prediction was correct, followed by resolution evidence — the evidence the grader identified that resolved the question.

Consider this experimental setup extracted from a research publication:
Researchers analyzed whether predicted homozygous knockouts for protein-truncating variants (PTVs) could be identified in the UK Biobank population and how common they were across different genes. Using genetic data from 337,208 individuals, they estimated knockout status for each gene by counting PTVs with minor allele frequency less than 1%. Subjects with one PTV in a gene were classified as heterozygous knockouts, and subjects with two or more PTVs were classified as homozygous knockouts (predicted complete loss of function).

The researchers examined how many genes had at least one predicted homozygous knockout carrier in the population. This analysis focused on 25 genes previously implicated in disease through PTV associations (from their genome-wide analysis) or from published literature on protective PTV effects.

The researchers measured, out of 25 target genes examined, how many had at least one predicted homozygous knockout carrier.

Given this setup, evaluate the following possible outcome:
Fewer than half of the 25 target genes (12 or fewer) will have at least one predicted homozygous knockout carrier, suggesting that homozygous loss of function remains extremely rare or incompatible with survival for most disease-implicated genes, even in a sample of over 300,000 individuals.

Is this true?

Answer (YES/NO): NO